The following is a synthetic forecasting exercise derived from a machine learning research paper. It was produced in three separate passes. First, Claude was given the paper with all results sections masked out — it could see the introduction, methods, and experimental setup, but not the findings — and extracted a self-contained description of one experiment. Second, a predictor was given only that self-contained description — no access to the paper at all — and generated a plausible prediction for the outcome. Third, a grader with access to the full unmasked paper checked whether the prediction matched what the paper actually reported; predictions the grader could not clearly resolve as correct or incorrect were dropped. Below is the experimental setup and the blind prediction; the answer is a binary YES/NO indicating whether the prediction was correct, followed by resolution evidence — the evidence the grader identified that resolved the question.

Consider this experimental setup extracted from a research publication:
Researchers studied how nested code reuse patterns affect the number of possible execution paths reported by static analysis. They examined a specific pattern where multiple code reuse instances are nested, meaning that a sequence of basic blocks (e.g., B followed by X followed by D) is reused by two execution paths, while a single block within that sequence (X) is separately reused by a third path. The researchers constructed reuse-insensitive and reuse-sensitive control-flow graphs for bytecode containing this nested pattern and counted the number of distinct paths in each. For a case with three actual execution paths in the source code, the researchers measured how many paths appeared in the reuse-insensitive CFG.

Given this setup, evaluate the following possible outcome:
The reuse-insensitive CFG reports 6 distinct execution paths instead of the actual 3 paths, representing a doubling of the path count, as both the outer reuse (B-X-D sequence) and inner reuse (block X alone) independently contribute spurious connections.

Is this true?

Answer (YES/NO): NO